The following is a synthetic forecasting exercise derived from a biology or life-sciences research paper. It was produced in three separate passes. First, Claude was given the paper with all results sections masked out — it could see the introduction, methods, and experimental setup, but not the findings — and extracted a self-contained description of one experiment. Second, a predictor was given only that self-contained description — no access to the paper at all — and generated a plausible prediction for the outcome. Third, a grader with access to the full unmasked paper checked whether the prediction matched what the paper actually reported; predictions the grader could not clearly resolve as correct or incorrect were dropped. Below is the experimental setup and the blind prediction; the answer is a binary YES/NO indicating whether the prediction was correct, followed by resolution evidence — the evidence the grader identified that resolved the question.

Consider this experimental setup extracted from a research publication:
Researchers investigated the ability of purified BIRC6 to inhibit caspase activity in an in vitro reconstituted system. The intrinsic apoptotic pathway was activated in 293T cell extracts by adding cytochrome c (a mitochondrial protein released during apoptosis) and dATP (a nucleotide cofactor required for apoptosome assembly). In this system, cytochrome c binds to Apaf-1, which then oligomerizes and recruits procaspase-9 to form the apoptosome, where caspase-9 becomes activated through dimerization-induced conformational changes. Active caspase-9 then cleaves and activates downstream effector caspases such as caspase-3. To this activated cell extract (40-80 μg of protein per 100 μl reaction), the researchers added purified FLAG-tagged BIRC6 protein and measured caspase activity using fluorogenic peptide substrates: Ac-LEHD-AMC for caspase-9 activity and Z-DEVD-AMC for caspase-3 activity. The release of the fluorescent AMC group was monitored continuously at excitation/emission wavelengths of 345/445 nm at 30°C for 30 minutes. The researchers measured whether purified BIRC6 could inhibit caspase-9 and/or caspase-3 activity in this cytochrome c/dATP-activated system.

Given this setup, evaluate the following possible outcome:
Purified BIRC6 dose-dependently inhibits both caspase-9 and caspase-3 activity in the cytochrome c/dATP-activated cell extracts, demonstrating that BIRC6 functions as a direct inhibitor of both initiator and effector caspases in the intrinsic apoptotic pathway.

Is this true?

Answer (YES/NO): NO